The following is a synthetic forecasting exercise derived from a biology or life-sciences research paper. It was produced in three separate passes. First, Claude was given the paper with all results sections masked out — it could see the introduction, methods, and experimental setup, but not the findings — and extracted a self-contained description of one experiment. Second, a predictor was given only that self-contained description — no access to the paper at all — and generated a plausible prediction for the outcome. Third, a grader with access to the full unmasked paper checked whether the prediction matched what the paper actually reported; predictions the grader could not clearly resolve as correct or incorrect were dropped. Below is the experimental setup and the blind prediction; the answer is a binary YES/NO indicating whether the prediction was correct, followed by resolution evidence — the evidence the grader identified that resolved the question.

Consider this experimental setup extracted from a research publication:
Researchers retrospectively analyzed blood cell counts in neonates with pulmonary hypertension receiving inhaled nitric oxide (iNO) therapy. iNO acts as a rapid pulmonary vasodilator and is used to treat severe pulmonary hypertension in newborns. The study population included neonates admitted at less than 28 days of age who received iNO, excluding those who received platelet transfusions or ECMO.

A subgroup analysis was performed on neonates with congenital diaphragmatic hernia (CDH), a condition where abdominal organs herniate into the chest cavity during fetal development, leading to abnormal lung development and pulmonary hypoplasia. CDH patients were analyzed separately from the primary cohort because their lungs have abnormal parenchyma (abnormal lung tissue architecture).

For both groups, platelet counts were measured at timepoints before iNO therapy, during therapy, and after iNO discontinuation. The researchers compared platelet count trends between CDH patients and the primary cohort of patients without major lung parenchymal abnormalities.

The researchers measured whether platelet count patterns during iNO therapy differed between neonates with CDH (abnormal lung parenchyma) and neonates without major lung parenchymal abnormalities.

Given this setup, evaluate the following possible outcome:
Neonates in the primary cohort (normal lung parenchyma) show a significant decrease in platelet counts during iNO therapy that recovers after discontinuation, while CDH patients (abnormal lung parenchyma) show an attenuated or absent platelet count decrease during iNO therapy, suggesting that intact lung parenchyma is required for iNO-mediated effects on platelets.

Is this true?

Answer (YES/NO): NO